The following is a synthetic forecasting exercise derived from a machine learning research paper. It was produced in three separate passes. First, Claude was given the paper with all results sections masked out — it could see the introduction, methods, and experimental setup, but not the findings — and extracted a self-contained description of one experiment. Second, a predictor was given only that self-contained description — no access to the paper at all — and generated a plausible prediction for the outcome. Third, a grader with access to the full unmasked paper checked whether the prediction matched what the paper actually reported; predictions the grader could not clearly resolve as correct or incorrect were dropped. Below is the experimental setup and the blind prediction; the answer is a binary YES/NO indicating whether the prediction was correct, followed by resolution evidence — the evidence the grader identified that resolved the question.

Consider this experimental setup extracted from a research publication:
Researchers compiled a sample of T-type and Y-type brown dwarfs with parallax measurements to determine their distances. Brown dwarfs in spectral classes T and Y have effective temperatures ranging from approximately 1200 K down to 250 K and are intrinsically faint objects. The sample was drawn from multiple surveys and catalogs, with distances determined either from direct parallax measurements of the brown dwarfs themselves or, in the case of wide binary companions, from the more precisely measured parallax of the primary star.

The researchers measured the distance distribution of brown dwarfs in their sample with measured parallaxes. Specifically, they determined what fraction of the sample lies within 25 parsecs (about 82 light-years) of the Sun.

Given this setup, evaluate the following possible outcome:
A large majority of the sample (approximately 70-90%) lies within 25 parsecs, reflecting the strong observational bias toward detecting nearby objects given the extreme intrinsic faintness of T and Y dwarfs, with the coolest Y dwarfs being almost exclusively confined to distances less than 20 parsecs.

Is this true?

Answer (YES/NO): YES